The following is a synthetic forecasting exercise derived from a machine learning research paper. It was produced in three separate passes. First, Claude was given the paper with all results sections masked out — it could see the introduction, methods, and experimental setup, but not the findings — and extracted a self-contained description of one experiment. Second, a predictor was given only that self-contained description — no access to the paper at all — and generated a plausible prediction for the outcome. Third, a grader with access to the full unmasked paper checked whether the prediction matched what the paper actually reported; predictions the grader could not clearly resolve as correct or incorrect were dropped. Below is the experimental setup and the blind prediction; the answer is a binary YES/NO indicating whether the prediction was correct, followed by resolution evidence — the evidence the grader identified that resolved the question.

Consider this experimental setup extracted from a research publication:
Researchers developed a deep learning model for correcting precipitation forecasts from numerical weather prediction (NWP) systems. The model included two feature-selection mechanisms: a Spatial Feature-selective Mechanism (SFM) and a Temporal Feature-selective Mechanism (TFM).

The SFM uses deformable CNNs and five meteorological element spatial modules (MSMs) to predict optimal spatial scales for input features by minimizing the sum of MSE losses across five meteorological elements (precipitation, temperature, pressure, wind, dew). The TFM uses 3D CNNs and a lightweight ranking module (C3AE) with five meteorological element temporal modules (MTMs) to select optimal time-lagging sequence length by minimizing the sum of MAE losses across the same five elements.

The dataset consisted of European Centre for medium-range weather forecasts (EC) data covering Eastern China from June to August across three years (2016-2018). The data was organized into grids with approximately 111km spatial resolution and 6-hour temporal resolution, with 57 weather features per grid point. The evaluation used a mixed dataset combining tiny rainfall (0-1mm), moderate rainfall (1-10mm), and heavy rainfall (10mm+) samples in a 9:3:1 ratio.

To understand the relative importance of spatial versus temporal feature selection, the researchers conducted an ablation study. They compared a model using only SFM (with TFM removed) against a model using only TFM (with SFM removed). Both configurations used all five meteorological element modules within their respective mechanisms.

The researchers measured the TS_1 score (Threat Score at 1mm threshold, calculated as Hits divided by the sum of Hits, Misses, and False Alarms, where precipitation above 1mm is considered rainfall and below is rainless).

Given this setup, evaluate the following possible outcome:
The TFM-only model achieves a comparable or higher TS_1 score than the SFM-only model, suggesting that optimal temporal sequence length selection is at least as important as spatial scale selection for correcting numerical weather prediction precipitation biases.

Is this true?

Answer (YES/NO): YES